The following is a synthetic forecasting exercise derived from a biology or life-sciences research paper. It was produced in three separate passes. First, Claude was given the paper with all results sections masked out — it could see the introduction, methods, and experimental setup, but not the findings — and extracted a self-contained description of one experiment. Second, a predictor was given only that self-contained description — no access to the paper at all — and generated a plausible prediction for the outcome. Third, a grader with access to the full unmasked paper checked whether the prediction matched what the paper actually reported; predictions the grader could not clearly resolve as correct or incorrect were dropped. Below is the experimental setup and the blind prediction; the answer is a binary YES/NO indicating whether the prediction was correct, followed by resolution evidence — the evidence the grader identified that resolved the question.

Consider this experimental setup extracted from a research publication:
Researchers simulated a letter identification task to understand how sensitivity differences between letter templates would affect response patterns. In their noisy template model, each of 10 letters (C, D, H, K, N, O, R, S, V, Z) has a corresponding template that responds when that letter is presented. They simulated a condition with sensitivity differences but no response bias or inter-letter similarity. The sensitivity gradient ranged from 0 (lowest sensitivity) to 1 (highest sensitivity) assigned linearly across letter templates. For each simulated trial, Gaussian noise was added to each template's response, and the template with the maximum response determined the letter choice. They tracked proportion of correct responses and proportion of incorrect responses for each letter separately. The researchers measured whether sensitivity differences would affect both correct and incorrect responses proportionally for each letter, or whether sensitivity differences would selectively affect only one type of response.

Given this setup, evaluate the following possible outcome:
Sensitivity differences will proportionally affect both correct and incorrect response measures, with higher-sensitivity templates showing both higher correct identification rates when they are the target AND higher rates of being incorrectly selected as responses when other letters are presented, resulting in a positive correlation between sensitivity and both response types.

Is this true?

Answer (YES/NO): NO